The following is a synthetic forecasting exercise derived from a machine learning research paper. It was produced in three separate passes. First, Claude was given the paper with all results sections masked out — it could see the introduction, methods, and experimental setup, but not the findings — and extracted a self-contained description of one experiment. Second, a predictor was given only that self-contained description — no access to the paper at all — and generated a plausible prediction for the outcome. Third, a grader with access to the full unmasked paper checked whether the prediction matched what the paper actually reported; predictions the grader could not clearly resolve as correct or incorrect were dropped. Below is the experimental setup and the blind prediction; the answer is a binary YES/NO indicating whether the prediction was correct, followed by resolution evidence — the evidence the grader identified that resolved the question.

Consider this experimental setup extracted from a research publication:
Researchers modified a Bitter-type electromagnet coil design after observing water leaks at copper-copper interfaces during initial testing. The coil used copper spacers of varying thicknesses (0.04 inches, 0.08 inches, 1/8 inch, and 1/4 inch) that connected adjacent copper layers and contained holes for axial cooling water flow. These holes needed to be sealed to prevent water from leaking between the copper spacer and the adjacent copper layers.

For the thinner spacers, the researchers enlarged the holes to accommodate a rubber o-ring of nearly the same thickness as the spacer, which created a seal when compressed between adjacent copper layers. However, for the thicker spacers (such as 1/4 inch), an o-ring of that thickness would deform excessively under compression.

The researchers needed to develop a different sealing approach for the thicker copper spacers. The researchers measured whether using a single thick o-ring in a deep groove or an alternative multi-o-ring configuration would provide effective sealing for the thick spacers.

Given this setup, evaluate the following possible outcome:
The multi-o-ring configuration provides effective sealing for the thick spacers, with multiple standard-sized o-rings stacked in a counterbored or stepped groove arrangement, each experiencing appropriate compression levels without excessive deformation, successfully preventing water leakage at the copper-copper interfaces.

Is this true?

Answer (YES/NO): NO